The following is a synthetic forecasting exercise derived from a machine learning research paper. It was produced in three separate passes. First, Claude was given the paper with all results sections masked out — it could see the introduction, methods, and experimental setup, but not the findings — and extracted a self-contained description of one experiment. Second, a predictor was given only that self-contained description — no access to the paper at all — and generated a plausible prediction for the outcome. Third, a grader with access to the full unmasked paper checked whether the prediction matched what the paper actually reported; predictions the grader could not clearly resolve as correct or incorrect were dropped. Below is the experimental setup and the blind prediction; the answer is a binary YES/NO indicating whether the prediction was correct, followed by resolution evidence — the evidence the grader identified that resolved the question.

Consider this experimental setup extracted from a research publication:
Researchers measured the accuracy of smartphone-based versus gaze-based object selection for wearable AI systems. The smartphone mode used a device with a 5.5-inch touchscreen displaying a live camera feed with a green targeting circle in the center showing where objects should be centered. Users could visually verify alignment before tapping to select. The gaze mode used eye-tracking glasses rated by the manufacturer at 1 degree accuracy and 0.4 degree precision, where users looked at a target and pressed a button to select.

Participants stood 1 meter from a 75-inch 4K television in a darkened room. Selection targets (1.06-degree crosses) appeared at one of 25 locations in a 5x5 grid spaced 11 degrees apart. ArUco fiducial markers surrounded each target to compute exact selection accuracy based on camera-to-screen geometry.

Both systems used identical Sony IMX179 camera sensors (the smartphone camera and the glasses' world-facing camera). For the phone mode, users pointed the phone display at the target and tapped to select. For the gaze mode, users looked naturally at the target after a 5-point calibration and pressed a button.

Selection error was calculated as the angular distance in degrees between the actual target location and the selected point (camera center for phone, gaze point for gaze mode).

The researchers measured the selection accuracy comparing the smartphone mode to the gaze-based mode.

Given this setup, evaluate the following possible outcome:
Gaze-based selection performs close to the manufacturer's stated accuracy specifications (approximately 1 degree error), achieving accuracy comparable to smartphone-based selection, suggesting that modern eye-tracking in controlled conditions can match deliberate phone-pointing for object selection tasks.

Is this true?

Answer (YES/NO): NO